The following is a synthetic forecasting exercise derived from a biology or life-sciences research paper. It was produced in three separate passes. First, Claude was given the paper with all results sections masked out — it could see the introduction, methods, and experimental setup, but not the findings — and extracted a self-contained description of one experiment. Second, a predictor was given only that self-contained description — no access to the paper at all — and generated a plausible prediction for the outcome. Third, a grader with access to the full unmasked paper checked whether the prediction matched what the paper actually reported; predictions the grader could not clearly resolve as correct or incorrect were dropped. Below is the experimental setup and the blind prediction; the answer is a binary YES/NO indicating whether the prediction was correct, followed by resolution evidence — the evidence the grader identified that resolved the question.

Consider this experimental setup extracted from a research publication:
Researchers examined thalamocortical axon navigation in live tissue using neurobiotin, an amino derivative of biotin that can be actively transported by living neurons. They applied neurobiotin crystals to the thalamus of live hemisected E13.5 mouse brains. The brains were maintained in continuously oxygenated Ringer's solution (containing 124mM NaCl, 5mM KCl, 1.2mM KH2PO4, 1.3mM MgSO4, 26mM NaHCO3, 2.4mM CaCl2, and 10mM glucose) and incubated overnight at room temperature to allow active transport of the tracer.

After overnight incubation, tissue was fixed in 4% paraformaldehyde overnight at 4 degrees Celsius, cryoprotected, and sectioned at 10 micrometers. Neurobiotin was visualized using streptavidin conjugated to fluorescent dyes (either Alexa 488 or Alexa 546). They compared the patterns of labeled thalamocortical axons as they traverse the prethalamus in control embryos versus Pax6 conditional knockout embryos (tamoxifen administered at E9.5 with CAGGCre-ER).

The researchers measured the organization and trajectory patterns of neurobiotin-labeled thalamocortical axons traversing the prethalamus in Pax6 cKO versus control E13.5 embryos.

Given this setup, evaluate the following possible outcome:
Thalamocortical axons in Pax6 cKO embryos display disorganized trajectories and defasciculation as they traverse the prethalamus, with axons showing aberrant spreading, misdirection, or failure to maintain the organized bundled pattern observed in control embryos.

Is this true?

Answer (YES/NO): NO